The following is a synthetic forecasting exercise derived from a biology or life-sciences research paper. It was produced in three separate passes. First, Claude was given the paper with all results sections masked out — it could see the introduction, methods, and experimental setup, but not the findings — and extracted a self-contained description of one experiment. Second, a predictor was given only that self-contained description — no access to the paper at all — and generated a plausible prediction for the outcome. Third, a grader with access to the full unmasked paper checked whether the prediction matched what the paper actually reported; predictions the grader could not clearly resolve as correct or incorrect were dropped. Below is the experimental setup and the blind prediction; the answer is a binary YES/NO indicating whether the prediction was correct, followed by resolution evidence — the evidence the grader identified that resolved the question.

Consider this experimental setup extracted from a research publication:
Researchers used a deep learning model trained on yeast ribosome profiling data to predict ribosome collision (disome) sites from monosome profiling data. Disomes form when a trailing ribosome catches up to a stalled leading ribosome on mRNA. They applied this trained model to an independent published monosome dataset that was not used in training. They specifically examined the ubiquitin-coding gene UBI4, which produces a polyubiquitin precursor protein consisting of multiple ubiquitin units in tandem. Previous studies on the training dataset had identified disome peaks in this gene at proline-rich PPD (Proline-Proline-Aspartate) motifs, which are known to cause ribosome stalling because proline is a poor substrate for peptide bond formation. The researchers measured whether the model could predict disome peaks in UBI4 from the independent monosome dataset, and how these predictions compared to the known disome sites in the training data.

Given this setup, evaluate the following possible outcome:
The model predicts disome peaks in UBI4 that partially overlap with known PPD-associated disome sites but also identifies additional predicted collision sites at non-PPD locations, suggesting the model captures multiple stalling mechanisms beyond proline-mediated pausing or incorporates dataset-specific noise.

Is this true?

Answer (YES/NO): NO